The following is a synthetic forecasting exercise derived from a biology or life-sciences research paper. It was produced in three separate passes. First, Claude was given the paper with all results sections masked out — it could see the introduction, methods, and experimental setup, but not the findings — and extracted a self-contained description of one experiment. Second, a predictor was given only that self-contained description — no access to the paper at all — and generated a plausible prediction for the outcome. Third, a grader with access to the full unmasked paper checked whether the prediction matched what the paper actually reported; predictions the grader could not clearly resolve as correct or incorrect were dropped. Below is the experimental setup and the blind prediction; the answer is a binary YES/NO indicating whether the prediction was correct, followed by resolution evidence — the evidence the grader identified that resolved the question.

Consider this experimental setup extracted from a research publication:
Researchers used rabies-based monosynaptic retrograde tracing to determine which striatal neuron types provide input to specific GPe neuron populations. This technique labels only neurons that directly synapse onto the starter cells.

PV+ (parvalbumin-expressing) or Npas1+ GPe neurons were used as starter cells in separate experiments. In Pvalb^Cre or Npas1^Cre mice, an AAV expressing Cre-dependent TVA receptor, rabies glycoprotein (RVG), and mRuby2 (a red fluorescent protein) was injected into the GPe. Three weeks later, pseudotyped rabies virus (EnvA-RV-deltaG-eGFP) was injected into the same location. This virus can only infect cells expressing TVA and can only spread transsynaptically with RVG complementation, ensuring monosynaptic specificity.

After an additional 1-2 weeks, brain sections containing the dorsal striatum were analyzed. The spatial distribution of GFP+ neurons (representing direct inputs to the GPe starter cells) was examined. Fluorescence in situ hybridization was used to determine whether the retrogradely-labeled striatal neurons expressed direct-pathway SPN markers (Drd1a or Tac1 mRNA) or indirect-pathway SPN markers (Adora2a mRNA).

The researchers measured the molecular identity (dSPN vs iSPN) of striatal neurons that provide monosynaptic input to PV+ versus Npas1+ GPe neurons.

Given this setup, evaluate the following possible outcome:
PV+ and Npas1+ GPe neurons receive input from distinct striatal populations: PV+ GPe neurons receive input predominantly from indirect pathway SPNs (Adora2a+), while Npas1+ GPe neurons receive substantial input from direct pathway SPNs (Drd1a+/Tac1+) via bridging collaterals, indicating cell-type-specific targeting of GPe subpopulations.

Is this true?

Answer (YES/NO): YES